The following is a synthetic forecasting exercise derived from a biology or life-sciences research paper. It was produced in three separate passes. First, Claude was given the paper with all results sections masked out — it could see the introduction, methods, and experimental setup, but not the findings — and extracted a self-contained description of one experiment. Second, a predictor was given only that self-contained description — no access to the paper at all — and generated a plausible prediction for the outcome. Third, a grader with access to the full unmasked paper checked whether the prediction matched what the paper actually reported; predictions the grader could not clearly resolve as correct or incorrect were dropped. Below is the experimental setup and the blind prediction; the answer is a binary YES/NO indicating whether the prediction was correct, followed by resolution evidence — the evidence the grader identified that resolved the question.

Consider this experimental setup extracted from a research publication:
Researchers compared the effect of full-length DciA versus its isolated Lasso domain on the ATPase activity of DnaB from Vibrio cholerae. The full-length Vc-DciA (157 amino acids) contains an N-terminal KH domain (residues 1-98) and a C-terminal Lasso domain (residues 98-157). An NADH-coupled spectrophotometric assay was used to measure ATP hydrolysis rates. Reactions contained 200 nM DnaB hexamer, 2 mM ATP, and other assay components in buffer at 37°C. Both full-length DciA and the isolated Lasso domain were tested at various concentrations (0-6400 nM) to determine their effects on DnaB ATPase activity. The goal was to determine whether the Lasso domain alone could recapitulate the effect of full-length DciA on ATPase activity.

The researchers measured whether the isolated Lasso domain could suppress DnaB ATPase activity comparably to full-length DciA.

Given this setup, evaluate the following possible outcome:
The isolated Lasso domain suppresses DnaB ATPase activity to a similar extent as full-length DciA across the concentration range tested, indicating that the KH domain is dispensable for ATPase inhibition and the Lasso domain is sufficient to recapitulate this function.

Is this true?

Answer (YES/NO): NO